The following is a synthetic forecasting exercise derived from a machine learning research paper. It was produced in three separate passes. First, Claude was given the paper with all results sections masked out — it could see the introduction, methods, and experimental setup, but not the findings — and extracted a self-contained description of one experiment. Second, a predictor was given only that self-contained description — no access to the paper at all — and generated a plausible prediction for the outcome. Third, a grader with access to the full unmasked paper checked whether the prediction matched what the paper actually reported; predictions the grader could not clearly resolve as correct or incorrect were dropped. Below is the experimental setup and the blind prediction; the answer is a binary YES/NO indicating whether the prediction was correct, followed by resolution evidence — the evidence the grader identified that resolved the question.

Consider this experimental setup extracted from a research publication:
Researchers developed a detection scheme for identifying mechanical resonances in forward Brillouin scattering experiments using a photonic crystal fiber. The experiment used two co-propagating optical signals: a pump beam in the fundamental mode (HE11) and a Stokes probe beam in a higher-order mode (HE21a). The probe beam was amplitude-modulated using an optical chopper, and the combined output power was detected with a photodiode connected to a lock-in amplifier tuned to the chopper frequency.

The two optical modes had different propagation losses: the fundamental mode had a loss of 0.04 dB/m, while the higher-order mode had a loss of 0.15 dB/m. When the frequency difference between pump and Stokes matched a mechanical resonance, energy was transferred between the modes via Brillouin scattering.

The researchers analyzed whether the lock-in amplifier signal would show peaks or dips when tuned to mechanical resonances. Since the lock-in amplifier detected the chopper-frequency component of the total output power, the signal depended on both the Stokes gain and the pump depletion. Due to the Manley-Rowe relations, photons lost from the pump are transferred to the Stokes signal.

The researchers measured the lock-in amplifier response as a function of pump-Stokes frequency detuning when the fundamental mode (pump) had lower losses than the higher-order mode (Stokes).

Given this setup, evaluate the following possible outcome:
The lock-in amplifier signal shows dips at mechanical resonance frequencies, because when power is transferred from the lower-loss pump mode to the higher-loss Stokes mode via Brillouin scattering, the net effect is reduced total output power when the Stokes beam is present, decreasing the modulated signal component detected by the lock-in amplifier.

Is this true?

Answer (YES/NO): YES